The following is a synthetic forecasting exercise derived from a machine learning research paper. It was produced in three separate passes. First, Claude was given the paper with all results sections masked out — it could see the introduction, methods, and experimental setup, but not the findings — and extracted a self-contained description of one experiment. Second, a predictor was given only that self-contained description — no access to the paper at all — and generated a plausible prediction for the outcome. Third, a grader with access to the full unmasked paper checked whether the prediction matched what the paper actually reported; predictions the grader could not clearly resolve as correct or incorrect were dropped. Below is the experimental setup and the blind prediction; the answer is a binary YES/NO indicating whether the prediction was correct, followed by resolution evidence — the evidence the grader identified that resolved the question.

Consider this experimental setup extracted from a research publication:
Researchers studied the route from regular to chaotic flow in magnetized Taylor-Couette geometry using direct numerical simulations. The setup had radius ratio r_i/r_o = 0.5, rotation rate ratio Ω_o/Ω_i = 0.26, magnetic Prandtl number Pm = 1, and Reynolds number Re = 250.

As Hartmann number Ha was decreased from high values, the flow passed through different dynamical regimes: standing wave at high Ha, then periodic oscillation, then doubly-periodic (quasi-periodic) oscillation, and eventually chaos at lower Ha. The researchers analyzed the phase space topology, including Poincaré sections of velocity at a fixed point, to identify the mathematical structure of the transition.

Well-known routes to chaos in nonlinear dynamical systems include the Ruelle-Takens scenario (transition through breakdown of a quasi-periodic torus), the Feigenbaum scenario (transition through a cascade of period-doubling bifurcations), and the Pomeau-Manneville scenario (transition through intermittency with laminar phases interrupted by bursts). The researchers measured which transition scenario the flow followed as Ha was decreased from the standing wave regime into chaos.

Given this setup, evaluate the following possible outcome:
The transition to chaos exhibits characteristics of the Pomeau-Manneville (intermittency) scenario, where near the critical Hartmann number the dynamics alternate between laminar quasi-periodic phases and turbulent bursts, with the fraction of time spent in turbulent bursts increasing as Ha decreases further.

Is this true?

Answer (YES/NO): NO